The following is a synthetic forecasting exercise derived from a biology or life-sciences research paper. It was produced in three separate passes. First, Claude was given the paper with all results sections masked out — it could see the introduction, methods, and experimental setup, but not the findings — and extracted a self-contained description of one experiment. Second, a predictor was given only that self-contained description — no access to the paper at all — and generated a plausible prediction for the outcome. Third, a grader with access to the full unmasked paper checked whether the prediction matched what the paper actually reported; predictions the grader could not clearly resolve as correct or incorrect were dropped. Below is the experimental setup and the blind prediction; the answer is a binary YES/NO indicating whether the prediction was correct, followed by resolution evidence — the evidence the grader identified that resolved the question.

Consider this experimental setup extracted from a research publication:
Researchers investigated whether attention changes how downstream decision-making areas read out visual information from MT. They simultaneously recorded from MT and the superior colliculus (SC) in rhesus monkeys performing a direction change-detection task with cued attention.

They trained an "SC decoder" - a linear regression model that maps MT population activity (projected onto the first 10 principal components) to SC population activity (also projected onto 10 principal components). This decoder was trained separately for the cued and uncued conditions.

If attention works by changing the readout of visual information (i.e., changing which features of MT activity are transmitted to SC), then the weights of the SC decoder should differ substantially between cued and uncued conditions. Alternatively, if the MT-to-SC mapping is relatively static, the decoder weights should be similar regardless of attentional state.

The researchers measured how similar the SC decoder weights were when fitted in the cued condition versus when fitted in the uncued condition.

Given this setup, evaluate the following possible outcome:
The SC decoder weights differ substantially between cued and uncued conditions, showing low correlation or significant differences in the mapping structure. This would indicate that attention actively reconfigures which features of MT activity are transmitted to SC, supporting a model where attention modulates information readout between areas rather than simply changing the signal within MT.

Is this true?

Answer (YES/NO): NO